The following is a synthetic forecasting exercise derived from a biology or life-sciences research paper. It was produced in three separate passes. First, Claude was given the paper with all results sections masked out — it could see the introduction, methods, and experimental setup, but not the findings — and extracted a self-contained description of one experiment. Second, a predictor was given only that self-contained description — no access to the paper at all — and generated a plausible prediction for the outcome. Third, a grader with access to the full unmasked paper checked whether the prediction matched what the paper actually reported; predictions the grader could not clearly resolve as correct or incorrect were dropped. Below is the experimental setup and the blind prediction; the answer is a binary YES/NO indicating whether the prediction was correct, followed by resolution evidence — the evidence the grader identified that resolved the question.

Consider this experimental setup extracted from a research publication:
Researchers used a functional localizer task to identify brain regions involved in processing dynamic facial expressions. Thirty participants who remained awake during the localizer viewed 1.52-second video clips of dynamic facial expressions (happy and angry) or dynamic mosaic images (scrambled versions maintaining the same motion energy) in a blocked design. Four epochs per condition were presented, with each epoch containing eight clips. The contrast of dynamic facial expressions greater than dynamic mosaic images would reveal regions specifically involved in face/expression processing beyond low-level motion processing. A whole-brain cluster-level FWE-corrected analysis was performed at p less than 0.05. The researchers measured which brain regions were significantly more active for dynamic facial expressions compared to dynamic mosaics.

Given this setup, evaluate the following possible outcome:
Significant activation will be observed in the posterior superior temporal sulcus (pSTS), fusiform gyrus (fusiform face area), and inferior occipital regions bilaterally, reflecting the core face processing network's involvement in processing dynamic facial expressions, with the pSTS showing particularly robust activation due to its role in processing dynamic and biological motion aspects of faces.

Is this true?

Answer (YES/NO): NO